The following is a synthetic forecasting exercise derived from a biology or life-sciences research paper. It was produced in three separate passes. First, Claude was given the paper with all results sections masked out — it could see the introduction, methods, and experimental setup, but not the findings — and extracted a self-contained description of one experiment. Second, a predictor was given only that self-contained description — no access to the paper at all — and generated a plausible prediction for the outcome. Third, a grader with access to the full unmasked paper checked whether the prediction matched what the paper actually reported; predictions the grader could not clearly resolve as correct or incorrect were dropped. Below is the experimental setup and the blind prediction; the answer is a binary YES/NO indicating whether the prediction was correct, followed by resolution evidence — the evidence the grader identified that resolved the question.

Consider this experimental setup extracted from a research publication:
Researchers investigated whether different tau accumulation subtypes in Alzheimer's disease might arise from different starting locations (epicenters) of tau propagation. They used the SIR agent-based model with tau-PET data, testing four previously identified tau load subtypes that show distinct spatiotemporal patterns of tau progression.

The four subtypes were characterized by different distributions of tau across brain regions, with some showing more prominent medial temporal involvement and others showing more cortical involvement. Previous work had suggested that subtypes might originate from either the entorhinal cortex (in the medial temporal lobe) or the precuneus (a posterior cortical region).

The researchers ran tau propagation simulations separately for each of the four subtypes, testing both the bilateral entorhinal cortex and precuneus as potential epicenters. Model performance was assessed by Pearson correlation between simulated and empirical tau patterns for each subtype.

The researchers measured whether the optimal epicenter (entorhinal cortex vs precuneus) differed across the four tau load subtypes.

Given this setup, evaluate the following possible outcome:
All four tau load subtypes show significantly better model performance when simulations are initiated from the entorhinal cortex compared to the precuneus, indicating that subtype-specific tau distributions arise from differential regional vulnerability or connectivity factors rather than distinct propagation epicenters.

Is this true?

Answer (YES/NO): NO